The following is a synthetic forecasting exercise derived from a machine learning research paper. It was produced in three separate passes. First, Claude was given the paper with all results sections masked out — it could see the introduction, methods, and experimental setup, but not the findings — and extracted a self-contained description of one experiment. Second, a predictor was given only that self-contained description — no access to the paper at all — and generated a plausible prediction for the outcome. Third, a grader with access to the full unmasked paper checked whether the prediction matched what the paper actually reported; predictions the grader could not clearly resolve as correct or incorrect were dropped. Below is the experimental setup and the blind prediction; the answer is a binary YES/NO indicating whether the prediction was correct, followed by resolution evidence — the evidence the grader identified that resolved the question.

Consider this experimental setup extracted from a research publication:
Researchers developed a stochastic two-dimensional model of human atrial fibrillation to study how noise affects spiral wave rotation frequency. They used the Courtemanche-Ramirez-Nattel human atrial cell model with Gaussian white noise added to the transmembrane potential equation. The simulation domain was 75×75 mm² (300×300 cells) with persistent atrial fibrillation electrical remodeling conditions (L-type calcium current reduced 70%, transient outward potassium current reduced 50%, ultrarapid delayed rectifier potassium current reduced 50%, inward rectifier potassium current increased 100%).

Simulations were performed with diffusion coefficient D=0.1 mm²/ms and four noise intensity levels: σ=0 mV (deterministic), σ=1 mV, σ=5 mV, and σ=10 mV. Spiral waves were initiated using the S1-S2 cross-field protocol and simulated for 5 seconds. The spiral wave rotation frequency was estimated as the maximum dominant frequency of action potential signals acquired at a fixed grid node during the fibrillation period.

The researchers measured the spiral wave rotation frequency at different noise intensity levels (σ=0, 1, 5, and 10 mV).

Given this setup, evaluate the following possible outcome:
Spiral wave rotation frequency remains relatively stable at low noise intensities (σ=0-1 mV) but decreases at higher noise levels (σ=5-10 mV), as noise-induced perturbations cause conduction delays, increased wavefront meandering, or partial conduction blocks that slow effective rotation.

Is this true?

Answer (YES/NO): NO